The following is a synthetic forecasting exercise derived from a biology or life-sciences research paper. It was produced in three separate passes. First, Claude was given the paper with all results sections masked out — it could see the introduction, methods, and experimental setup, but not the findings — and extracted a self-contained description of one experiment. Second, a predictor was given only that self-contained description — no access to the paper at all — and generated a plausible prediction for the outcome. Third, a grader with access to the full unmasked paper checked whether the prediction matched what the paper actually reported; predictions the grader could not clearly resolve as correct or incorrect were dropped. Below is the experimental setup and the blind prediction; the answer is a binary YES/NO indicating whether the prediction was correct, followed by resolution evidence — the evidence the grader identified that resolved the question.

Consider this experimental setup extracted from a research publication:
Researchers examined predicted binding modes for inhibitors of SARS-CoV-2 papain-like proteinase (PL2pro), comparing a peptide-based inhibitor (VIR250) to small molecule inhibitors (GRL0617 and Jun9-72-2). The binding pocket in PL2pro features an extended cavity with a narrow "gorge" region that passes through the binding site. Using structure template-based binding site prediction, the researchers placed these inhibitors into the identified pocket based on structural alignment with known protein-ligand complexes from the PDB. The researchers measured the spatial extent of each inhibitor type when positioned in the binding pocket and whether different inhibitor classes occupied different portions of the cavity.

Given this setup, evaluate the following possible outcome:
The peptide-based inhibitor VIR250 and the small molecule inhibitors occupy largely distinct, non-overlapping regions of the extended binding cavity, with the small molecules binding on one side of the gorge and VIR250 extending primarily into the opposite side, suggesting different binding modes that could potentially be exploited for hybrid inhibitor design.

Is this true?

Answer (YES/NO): NO